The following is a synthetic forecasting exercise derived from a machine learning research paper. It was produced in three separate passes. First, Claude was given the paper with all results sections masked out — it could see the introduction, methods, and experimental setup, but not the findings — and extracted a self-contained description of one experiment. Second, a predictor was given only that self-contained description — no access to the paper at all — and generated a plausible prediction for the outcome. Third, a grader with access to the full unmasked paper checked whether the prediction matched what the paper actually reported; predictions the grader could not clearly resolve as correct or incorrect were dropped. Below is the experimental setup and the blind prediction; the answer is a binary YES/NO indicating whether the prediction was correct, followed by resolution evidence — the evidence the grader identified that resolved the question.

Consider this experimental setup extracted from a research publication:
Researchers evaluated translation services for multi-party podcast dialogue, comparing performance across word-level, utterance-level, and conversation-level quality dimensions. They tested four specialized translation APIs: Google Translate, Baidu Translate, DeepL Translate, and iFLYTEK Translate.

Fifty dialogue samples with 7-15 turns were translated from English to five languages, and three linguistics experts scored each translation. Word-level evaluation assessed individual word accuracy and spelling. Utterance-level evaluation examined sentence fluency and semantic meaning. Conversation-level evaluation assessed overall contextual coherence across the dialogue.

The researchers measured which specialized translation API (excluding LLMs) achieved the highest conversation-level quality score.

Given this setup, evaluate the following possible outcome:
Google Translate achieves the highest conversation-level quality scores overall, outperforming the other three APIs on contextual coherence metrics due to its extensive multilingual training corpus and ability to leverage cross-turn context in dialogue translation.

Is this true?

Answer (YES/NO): YES